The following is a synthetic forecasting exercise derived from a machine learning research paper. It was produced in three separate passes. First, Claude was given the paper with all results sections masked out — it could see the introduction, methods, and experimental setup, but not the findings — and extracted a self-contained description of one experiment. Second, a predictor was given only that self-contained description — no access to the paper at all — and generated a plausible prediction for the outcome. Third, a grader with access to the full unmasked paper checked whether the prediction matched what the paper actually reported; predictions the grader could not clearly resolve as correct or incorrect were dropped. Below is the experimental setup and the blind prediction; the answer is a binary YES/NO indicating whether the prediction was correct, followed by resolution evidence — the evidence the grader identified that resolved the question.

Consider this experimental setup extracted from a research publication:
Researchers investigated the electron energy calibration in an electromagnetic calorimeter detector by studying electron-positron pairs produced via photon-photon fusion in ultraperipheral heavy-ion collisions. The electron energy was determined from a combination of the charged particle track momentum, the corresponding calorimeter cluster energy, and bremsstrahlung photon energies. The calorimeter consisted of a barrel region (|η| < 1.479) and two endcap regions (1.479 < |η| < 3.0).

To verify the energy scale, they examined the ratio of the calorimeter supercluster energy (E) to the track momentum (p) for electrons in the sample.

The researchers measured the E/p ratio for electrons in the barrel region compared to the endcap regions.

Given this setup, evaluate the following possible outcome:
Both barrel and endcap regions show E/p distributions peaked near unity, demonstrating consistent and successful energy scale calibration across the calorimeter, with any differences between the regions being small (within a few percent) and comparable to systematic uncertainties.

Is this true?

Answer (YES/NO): NO